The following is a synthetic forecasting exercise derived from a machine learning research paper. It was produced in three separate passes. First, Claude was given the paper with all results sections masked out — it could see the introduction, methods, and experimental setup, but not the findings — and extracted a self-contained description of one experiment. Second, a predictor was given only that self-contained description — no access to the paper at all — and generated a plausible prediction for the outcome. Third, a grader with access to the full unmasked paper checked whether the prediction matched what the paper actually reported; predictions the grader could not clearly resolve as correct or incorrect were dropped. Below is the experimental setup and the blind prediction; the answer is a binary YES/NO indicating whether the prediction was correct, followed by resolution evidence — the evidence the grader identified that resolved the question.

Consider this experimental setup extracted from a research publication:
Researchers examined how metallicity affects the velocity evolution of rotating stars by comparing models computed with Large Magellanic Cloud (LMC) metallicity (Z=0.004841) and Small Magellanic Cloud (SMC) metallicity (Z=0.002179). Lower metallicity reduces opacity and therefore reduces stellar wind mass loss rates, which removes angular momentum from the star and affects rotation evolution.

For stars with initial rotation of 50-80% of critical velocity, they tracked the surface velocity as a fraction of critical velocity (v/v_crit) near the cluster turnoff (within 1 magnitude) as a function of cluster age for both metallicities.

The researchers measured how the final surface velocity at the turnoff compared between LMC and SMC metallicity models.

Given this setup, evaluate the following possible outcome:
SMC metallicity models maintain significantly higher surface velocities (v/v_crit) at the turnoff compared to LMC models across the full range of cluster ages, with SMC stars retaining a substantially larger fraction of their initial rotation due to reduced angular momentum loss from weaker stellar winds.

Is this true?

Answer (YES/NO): YES